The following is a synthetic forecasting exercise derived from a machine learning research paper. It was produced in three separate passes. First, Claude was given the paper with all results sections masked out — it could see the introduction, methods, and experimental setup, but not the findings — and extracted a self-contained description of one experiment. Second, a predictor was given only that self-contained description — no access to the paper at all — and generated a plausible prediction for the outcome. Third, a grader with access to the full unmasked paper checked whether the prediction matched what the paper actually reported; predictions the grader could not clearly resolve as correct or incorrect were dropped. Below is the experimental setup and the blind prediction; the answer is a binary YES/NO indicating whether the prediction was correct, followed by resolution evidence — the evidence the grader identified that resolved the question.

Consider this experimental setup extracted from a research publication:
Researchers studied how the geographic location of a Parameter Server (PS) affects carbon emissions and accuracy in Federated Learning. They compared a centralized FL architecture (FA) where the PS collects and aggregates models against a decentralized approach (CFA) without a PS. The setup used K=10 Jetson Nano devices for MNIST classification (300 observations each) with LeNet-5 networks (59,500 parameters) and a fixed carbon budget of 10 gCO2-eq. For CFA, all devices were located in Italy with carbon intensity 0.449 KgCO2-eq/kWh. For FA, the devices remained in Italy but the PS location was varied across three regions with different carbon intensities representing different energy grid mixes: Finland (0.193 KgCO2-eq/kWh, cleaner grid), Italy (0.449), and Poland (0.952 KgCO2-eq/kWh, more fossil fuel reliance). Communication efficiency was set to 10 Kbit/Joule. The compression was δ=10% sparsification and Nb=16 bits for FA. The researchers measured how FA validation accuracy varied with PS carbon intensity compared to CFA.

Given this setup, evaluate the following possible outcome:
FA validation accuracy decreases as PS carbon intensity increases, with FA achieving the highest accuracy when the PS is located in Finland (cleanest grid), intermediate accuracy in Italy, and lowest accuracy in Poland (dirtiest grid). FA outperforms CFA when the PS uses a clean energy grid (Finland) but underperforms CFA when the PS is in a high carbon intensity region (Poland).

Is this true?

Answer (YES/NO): NO